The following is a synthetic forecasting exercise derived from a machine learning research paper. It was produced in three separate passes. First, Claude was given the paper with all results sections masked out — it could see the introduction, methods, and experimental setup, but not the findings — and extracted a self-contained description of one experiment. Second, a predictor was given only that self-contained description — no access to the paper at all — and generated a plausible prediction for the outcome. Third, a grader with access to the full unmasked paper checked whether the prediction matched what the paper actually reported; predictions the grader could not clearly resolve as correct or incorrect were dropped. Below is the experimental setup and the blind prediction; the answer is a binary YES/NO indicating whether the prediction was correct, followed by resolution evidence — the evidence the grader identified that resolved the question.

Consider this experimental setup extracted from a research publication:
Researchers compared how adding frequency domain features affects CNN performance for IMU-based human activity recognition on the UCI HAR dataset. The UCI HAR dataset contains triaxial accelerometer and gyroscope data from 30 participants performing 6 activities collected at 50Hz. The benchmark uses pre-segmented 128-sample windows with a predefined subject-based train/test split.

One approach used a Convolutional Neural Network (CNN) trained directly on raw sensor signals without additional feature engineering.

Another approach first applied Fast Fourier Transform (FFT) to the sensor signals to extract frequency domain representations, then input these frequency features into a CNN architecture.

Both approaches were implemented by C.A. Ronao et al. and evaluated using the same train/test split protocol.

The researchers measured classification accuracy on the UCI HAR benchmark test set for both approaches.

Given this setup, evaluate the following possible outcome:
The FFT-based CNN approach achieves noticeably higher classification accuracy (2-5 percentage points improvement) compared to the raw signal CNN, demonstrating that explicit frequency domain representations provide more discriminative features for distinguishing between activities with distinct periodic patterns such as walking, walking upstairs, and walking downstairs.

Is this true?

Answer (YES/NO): NO